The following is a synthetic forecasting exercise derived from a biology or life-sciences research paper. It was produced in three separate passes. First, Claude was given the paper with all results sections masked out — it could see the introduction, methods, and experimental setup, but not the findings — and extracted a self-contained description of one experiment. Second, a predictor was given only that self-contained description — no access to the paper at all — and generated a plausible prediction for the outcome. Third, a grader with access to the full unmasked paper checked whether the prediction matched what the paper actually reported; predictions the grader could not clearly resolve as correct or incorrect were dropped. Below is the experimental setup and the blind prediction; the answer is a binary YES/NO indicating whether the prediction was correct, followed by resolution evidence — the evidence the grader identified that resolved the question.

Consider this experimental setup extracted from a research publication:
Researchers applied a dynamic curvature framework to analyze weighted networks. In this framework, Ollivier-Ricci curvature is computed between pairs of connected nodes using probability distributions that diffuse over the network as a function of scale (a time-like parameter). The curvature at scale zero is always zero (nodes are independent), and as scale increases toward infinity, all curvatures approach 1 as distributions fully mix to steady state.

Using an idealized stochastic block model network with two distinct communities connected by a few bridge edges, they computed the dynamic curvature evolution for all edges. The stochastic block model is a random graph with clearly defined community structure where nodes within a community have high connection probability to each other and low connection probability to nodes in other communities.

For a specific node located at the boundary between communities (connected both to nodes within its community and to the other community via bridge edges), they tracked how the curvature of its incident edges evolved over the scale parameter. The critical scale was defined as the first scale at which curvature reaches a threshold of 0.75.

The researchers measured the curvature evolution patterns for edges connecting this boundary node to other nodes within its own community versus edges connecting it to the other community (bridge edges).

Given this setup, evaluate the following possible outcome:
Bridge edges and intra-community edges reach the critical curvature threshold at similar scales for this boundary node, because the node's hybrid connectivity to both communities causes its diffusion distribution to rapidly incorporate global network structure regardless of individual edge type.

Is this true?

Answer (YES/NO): NO